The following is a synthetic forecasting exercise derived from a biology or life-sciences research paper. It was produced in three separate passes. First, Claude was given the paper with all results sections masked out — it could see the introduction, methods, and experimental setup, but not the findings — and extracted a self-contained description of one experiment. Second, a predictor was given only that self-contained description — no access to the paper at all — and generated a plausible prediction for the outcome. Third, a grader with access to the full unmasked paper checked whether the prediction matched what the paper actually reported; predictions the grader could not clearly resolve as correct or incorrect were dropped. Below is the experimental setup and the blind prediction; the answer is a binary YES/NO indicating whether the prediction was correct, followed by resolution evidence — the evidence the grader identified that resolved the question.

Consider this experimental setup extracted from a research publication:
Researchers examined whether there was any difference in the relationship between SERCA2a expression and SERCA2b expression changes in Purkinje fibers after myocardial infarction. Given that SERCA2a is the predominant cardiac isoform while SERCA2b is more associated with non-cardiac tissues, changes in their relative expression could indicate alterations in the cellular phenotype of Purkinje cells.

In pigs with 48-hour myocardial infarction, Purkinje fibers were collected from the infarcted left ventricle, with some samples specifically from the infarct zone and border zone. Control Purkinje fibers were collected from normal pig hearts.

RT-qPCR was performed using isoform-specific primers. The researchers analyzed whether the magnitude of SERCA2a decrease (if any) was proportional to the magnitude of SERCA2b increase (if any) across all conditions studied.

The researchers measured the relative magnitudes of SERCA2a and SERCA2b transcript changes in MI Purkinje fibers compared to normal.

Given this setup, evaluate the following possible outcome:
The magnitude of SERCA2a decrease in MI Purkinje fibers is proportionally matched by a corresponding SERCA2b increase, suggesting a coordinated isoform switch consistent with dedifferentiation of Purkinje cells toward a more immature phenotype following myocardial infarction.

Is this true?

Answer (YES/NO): NO